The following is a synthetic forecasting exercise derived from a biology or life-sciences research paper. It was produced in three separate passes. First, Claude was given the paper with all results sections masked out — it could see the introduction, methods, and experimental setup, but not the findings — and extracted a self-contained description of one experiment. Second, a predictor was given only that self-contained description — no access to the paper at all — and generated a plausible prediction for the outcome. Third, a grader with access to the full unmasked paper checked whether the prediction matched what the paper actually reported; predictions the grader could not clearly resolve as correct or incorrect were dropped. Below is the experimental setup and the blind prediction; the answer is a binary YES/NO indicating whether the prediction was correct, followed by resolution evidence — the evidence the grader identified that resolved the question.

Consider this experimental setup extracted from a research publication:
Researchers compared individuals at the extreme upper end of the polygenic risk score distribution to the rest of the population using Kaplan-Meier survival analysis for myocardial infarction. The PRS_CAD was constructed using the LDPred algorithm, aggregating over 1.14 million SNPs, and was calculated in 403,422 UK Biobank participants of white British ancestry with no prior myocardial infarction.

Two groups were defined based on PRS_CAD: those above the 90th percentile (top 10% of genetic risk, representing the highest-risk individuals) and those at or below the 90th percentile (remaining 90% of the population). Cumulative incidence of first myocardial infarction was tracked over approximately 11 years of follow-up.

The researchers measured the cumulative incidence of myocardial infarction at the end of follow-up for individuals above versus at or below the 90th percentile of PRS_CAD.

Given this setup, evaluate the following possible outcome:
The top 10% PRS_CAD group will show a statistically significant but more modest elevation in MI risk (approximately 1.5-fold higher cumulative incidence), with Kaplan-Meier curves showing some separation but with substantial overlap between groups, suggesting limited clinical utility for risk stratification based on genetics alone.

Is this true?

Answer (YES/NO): NO